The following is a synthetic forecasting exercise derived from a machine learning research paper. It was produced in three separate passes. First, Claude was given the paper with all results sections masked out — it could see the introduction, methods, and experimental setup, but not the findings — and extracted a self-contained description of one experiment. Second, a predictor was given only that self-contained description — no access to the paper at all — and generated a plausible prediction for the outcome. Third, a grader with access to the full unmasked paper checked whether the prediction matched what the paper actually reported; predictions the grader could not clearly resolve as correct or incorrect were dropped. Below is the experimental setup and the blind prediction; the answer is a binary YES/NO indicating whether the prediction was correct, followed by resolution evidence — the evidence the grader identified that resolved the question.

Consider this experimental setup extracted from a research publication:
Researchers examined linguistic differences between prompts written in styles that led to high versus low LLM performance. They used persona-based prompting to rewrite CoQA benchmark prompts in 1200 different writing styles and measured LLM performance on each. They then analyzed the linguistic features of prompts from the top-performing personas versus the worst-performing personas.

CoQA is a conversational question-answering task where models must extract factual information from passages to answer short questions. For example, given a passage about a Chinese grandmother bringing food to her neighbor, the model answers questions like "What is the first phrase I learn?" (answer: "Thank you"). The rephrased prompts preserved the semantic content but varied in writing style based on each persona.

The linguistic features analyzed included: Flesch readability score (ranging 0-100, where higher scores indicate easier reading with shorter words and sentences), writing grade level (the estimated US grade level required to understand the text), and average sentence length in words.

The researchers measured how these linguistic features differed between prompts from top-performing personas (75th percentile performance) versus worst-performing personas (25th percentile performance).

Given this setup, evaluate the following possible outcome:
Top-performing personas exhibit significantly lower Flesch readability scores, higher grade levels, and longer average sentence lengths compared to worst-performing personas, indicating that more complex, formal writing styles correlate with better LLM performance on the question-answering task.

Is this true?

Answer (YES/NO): YES